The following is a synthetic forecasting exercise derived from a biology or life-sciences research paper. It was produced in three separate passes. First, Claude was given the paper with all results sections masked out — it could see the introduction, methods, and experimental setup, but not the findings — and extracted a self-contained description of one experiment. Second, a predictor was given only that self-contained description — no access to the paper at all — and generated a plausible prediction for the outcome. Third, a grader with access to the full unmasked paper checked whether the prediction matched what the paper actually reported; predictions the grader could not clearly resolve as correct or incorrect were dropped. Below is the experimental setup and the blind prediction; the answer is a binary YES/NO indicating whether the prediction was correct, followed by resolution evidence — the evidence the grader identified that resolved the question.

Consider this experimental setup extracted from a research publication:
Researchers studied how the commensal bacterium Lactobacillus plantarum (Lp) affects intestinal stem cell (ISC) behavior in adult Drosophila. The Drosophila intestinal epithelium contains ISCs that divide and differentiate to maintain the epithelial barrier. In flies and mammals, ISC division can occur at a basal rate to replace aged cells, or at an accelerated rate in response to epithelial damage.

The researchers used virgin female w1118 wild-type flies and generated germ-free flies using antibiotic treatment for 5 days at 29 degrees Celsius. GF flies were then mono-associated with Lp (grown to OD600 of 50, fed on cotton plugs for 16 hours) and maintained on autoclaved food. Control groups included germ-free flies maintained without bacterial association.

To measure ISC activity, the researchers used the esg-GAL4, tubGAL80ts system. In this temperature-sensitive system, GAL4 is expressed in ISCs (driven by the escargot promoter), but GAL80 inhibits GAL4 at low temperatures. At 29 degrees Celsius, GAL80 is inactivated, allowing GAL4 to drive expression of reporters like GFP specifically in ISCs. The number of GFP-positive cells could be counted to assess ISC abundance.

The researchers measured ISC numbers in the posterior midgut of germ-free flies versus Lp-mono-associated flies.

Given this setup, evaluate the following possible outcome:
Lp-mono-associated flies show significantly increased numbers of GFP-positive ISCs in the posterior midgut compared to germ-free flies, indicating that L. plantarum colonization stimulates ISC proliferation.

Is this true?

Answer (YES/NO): NO